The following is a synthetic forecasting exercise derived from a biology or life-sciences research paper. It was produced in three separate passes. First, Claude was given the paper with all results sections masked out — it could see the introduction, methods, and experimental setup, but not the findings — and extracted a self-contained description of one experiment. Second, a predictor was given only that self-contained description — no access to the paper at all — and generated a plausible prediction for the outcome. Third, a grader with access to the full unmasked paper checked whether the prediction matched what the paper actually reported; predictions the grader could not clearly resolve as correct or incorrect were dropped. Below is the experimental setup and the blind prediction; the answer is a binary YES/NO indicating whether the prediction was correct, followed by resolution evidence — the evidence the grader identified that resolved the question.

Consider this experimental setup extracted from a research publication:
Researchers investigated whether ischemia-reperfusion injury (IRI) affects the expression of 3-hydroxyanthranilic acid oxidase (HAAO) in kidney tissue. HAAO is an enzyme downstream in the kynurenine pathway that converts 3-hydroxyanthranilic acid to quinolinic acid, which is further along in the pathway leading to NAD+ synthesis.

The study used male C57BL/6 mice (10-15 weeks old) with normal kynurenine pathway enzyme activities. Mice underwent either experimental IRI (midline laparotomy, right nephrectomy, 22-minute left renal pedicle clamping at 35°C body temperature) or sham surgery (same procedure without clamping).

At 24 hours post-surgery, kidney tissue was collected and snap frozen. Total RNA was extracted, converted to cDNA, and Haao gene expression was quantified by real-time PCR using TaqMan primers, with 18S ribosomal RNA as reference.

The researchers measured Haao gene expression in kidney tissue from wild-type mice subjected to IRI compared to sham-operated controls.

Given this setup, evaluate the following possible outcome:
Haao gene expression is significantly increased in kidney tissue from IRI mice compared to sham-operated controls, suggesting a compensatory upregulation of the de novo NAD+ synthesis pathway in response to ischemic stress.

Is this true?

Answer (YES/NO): NO